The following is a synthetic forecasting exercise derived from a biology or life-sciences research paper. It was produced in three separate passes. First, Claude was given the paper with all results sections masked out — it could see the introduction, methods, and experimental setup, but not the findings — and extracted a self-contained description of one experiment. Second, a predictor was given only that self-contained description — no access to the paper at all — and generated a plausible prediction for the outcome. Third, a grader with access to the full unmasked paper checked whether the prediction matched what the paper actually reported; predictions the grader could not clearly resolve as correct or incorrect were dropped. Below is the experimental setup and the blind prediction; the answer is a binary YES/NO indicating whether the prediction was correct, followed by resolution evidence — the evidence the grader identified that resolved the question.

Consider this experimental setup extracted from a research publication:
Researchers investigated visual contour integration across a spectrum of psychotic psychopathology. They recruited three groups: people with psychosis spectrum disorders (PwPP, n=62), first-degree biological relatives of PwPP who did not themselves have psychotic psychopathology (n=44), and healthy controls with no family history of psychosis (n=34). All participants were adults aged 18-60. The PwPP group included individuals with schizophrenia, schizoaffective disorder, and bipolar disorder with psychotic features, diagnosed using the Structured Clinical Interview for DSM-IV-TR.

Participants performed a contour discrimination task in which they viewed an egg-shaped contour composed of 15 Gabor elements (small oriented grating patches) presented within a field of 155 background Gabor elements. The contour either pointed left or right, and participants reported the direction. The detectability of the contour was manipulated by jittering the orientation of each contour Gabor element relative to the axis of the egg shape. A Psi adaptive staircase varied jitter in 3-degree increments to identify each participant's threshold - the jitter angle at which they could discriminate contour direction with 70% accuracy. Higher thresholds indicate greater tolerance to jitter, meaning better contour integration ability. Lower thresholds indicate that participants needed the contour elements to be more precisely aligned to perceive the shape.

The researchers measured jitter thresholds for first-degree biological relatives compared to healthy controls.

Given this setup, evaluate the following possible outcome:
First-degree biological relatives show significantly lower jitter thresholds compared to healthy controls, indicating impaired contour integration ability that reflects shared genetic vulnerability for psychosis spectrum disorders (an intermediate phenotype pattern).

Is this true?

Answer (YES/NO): NO